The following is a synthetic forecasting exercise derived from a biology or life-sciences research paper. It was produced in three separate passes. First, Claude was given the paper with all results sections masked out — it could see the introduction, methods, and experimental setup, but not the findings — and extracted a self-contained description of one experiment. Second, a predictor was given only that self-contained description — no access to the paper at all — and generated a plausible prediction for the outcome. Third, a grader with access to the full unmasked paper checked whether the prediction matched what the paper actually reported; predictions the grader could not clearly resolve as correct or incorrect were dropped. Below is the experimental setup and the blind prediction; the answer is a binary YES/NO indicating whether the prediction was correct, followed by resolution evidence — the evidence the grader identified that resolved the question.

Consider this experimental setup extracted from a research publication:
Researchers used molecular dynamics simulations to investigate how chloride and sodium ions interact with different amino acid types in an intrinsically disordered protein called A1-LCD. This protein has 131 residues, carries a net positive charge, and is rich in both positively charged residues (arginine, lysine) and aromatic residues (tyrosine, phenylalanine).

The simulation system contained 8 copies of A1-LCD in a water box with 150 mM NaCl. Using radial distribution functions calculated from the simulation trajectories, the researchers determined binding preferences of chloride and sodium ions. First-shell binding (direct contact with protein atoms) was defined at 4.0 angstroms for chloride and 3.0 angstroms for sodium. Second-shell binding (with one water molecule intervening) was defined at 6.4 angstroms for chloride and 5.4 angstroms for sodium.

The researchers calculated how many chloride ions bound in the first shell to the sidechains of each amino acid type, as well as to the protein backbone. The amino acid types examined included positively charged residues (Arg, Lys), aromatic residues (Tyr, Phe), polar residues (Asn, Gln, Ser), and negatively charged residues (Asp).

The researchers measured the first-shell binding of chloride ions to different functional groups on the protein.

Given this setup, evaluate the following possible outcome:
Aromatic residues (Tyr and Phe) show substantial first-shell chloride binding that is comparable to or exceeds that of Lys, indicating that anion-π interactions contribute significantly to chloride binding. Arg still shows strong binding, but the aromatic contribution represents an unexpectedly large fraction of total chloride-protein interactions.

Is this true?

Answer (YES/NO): NO